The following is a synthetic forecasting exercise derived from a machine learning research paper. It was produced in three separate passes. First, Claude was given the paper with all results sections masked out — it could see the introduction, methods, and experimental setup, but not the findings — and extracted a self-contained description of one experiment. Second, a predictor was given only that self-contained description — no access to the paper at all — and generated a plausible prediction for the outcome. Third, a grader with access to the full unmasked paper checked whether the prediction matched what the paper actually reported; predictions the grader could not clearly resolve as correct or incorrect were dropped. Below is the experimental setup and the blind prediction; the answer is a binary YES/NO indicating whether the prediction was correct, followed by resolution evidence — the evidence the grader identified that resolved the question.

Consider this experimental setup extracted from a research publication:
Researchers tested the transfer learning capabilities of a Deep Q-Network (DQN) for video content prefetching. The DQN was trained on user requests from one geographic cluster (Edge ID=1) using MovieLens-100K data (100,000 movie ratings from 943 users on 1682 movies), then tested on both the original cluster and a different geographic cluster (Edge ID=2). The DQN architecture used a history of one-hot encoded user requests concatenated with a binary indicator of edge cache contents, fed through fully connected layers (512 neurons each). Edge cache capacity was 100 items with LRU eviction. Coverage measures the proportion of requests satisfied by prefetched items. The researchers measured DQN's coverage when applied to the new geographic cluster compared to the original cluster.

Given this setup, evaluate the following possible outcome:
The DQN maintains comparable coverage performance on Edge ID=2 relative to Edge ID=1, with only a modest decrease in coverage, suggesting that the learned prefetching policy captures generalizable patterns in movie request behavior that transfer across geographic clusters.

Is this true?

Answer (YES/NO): NO